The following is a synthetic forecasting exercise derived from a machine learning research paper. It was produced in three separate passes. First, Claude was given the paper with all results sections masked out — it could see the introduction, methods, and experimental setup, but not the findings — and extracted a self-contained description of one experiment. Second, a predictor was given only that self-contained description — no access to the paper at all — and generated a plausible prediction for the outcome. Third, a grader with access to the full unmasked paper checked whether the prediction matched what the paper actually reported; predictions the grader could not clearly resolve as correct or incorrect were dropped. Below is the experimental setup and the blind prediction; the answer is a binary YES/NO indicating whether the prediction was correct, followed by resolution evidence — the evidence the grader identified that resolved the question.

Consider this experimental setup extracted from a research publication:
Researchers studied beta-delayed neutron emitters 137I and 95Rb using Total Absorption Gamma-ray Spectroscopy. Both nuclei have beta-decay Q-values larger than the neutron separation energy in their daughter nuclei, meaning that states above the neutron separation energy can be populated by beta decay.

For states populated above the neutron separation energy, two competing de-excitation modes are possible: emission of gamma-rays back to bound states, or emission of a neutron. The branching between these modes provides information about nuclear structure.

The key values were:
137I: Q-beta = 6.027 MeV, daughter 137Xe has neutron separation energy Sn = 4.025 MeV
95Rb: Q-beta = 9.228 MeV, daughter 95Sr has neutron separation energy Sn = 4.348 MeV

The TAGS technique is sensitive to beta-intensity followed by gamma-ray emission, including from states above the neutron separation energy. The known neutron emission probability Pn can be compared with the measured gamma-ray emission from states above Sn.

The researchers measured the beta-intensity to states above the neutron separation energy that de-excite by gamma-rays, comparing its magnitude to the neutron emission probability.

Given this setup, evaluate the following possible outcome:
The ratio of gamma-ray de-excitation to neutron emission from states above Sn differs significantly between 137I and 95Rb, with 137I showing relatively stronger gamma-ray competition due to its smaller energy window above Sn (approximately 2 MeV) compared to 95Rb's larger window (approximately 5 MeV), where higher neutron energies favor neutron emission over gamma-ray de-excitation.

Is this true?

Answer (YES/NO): NO